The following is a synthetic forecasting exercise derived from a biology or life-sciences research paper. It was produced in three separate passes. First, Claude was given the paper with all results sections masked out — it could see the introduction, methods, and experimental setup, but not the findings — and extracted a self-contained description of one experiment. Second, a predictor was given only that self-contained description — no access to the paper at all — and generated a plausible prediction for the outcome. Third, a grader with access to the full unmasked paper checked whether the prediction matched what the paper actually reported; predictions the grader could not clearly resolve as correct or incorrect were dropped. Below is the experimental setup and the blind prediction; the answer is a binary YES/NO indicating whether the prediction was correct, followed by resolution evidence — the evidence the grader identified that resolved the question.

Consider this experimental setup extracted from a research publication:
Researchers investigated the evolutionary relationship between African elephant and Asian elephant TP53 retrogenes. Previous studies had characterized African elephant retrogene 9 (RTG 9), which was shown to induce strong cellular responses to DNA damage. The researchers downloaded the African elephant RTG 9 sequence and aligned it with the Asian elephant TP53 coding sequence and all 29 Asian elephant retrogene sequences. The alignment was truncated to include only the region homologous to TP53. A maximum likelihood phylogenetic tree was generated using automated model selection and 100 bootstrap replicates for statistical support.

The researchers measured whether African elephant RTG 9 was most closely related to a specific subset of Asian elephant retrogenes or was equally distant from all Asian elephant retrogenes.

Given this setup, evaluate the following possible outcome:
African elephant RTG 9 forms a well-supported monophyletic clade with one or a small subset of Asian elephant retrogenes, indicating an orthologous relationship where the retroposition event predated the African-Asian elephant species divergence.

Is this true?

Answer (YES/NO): NO